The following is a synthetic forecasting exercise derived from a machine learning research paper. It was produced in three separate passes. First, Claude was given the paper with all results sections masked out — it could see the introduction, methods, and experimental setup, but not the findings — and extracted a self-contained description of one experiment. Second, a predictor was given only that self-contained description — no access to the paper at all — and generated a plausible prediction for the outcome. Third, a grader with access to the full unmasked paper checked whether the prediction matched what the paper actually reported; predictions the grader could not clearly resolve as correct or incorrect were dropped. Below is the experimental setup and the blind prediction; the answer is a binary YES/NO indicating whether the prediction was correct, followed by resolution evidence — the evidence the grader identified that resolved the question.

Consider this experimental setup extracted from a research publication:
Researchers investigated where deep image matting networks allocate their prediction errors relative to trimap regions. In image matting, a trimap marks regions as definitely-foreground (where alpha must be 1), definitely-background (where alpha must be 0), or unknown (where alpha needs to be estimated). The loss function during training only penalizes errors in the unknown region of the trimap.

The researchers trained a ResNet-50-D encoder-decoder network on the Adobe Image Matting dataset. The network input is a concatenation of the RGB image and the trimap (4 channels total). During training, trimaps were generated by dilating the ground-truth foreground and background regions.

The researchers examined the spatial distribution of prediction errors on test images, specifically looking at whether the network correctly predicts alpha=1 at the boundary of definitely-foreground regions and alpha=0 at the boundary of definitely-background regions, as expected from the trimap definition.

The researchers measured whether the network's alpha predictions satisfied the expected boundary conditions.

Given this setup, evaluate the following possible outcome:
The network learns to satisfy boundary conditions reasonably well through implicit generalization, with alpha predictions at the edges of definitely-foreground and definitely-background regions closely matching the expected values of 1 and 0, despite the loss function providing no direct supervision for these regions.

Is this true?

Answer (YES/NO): NO